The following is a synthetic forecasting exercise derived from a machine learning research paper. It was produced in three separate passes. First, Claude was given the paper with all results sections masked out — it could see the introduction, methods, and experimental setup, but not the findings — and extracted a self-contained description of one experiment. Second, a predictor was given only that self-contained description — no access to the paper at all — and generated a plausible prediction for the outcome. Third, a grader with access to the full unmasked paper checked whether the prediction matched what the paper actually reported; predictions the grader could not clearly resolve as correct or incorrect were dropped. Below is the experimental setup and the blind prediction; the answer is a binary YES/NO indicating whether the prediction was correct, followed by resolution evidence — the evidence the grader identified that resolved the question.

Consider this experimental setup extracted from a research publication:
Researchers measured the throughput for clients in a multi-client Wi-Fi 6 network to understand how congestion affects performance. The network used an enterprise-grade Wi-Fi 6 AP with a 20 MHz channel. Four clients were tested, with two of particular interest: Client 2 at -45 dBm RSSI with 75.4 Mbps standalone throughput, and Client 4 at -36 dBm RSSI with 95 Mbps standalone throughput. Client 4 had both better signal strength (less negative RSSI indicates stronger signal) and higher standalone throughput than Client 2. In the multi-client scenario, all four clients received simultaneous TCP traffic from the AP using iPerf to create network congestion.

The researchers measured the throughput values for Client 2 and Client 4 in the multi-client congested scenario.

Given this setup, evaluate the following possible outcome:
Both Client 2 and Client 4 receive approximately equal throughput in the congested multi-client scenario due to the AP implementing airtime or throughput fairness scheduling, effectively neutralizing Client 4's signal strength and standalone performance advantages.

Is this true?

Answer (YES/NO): YES